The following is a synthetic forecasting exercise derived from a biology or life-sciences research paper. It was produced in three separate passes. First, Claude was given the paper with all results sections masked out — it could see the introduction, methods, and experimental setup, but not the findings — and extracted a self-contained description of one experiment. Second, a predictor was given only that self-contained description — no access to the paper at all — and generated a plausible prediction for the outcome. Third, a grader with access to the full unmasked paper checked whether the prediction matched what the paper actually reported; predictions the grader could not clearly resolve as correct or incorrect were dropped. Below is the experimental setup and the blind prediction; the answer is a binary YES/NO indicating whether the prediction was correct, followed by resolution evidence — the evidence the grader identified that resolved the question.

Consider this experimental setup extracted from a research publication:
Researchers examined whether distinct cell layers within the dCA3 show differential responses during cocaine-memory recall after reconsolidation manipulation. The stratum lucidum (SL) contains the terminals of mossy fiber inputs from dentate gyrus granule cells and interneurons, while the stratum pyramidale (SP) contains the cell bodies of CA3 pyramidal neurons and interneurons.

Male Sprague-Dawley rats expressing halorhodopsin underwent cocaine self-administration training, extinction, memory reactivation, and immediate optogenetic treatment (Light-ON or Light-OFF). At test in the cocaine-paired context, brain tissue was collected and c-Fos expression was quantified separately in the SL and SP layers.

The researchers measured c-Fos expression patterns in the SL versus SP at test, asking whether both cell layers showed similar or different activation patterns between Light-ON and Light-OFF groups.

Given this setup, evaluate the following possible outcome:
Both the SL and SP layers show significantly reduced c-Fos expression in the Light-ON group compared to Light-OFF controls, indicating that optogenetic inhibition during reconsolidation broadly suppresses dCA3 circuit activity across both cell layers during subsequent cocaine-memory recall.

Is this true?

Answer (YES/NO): YES